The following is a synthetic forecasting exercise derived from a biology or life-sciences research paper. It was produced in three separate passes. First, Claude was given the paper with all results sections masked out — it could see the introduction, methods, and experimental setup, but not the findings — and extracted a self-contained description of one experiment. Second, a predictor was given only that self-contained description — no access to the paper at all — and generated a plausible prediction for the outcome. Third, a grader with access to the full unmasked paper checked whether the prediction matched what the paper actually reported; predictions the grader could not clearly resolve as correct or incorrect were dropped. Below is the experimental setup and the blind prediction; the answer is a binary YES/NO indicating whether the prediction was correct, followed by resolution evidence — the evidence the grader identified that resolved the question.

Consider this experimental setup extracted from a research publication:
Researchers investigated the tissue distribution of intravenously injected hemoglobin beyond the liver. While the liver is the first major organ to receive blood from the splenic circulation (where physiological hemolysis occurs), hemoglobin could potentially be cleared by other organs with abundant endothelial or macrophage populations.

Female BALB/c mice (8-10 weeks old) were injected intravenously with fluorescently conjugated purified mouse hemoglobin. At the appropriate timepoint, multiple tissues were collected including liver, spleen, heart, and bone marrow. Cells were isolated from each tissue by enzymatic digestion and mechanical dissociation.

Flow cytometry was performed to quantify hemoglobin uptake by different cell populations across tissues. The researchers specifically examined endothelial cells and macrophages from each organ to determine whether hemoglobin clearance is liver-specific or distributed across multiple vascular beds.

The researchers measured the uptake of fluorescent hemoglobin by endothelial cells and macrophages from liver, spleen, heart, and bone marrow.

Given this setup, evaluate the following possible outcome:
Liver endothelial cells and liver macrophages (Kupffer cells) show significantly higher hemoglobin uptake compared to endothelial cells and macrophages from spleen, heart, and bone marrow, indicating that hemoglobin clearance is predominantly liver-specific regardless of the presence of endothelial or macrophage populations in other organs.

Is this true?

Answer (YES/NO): NO